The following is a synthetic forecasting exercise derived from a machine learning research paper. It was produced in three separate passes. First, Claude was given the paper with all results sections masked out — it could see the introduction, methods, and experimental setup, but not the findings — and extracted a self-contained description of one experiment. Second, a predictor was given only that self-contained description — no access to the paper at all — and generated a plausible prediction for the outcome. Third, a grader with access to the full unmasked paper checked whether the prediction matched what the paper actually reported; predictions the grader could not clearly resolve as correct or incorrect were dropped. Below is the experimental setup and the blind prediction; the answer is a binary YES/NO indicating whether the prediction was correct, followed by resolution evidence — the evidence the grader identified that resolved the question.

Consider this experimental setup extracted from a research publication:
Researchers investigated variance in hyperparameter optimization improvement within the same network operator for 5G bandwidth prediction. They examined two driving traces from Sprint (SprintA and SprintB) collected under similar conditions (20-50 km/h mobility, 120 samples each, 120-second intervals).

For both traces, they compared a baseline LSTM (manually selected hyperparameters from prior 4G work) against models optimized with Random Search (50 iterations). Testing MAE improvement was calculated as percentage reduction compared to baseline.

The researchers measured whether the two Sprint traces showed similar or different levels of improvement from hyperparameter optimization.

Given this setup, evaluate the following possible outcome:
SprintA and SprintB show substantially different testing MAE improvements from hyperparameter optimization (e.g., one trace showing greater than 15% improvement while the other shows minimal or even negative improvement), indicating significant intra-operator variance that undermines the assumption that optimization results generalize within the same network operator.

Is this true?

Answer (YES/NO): NO